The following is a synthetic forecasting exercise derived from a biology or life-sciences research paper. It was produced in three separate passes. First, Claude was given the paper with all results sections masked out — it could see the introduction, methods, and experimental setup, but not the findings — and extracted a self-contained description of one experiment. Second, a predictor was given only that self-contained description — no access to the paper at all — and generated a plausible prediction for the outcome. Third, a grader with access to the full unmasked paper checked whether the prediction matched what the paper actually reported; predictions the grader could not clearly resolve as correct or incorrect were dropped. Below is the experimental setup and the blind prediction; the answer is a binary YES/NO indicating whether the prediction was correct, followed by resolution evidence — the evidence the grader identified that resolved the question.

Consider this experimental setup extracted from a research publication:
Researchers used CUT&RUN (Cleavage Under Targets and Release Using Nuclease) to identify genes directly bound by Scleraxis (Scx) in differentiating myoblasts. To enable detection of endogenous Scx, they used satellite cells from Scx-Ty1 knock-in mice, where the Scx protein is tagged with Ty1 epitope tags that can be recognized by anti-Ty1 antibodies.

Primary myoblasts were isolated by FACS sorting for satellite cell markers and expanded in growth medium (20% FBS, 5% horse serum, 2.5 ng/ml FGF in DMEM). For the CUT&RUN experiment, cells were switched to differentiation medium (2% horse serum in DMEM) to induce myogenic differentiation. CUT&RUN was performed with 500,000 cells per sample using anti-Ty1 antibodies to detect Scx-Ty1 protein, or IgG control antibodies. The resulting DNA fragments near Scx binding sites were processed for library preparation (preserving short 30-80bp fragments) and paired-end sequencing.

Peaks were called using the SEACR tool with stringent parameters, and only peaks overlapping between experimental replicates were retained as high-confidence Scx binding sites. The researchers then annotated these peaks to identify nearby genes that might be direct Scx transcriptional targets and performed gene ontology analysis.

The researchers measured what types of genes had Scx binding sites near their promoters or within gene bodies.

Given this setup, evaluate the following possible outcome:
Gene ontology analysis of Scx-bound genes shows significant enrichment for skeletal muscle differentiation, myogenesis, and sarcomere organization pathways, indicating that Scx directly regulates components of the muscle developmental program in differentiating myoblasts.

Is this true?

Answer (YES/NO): YES